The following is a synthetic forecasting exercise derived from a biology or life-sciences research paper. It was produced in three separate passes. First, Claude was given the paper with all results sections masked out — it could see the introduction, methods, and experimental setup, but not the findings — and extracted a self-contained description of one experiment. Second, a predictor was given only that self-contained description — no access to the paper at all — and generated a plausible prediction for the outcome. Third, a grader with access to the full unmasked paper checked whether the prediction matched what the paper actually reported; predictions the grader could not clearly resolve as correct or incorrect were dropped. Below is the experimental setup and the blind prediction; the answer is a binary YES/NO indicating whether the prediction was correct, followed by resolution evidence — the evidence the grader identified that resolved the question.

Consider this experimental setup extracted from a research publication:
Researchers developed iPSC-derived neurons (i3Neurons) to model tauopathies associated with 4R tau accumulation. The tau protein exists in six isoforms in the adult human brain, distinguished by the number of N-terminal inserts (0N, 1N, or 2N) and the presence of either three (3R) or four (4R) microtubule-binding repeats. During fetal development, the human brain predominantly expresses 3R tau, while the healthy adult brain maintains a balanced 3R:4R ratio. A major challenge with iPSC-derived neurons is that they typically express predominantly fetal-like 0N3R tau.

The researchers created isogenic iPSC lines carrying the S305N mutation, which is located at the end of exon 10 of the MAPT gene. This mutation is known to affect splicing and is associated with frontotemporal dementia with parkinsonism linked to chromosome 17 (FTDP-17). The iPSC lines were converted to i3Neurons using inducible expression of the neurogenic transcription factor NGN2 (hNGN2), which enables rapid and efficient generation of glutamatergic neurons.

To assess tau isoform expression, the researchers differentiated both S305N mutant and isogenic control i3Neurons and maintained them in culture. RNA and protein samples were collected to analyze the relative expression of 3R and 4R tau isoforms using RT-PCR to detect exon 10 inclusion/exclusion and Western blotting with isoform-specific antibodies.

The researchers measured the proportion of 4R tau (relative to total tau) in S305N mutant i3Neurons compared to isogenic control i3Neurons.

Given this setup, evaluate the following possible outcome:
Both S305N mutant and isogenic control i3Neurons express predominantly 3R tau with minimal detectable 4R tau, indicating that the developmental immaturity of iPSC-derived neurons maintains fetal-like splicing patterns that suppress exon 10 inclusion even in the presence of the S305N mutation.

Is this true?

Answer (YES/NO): NO